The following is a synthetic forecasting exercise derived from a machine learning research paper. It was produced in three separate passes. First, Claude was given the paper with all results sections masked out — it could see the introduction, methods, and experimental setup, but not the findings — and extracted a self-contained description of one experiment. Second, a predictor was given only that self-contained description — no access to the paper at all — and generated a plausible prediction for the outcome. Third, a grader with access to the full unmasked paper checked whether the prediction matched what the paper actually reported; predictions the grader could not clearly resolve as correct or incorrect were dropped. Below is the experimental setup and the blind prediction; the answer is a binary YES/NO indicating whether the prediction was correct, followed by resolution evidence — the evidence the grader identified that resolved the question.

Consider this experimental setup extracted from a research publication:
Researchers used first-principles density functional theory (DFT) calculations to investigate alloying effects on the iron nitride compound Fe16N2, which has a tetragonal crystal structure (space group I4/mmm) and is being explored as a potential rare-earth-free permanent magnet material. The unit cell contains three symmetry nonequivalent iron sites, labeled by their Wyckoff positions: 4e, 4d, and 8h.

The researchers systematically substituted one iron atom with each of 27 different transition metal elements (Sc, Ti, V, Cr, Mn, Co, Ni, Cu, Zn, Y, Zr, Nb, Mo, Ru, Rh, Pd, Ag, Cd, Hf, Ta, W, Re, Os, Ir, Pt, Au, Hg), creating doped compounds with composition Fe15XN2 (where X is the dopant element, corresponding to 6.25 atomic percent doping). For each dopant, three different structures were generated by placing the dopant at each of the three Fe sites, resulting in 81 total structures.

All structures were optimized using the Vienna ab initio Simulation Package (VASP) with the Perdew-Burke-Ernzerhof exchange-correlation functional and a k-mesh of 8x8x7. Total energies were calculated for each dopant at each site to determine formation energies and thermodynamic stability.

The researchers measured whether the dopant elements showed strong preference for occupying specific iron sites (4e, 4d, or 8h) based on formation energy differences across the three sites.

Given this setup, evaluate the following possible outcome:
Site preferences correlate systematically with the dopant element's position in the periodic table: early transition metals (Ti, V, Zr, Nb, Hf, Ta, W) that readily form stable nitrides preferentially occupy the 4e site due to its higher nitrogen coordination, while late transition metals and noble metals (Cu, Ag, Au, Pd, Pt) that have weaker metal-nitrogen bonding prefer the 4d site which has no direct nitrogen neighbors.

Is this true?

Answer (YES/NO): NO